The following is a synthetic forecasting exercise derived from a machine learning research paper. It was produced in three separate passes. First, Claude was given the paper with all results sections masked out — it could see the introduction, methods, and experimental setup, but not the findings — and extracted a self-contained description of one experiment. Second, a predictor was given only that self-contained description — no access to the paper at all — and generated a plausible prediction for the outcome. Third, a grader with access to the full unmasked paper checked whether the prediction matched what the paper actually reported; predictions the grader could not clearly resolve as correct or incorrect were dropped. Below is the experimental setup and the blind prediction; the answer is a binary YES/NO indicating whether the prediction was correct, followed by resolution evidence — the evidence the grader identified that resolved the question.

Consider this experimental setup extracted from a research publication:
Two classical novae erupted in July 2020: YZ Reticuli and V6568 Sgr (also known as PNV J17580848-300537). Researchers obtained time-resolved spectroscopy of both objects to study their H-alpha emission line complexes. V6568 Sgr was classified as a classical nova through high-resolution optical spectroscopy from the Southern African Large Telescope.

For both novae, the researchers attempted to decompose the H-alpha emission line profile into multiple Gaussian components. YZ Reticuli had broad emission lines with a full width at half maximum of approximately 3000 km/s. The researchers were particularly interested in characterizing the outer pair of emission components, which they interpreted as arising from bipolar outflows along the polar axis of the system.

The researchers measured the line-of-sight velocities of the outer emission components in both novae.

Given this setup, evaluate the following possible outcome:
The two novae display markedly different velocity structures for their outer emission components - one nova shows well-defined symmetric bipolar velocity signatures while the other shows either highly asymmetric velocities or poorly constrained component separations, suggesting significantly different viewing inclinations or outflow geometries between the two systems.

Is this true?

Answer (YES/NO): NO